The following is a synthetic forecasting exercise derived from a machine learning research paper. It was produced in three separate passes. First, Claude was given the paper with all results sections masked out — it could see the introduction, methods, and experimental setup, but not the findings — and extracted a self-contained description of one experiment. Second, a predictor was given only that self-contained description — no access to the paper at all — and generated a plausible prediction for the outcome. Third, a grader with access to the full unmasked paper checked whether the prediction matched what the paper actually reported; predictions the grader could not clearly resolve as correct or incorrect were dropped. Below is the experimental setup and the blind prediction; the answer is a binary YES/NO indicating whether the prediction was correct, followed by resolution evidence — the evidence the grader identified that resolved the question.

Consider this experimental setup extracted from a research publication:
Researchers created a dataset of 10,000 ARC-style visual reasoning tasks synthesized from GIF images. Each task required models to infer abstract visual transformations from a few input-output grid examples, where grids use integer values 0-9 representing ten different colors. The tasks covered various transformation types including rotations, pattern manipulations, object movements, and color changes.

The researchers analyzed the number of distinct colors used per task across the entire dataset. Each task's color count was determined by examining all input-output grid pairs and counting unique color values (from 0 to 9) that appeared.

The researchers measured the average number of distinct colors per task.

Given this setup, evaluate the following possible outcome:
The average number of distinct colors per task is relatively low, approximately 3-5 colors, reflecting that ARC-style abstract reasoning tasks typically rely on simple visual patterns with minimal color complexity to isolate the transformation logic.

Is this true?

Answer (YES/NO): YES